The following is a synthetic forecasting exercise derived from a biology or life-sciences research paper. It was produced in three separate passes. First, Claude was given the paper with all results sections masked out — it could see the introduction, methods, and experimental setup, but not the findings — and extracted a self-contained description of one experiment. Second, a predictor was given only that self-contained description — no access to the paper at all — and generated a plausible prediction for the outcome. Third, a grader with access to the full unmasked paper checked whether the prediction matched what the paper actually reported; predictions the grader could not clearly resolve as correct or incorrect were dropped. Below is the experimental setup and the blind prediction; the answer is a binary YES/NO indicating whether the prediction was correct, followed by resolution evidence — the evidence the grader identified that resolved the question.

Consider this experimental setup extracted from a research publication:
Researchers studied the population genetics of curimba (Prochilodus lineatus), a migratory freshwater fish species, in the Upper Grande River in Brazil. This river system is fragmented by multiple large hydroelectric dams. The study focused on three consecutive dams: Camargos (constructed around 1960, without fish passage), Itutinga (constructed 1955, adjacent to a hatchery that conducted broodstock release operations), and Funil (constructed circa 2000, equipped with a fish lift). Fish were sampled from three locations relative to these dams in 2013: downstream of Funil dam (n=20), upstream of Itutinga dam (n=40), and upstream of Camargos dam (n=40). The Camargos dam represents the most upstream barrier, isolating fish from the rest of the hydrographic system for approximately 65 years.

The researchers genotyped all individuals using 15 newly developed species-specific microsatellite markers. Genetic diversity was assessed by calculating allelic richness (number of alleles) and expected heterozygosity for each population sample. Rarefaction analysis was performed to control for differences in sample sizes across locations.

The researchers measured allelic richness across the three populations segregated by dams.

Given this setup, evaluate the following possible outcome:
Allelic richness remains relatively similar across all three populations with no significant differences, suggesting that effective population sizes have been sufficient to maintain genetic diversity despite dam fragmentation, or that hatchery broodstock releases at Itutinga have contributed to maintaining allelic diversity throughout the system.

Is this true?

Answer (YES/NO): NO